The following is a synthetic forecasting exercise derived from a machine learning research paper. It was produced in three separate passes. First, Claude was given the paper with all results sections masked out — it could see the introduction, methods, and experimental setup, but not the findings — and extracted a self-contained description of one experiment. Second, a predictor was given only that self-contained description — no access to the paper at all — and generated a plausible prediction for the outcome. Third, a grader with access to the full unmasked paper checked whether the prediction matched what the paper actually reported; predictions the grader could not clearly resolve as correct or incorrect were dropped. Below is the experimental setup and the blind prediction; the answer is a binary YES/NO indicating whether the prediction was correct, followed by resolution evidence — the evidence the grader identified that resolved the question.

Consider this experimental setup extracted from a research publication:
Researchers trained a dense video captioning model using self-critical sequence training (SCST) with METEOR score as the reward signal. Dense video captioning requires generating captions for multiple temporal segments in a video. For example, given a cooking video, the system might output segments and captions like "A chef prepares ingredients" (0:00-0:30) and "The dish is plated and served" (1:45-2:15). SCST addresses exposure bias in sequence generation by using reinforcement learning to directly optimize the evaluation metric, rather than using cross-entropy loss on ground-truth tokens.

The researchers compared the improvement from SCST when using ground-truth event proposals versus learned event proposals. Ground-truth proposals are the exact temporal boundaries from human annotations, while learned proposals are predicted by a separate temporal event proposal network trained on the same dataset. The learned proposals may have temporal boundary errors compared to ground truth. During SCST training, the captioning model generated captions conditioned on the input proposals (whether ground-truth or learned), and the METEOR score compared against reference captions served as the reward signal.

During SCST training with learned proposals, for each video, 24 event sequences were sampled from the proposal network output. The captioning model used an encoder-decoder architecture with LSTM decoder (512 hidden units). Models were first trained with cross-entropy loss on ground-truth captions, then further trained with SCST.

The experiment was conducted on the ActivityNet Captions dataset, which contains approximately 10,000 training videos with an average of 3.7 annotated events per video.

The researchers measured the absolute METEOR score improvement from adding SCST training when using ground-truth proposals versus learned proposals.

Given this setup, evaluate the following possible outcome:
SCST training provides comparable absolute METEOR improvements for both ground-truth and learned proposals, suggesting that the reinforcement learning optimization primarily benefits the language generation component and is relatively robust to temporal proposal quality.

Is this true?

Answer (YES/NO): YES